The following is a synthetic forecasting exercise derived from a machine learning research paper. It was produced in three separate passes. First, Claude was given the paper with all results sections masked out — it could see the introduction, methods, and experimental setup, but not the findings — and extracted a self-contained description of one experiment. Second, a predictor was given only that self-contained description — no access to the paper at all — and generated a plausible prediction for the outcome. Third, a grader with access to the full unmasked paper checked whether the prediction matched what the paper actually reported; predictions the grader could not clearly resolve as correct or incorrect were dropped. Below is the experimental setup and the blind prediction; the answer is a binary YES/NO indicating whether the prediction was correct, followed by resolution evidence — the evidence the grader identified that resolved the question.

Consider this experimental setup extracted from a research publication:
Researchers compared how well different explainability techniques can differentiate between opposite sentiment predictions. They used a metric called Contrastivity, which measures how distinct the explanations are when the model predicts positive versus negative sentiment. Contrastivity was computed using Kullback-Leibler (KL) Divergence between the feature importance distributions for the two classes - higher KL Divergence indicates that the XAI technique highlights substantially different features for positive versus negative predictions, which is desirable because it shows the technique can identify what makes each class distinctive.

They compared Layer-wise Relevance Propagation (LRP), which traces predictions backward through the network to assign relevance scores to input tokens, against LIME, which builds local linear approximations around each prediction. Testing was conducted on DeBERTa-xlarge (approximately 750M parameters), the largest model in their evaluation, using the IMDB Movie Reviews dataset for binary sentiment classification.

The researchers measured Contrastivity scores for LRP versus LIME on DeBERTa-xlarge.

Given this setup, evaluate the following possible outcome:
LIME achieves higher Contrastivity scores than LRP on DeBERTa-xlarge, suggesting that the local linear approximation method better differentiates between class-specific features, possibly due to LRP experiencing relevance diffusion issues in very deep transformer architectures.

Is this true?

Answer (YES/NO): NO